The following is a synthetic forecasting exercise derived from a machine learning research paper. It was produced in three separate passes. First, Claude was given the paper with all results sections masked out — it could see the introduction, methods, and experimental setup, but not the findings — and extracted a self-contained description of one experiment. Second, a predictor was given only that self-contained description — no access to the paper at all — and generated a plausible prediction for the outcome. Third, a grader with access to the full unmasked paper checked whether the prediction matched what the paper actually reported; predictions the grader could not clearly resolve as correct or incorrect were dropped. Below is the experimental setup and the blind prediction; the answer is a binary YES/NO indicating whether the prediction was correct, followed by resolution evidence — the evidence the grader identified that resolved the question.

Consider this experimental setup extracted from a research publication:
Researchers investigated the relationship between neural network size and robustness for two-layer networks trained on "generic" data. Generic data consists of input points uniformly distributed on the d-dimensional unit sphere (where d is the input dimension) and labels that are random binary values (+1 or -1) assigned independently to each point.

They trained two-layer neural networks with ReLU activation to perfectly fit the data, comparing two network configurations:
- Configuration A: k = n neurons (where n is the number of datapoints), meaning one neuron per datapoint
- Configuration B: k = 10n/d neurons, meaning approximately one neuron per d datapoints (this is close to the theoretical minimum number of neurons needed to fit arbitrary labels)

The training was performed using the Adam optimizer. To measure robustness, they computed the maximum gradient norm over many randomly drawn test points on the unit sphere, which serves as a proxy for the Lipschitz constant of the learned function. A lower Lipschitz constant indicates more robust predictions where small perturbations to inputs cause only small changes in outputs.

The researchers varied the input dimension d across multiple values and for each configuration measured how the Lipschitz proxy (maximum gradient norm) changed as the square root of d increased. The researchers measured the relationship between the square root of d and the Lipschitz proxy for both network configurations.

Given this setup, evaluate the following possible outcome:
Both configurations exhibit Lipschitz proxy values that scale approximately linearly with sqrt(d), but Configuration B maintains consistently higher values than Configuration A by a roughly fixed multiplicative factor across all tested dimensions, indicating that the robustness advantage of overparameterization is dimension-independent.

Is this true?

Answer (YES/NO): NO